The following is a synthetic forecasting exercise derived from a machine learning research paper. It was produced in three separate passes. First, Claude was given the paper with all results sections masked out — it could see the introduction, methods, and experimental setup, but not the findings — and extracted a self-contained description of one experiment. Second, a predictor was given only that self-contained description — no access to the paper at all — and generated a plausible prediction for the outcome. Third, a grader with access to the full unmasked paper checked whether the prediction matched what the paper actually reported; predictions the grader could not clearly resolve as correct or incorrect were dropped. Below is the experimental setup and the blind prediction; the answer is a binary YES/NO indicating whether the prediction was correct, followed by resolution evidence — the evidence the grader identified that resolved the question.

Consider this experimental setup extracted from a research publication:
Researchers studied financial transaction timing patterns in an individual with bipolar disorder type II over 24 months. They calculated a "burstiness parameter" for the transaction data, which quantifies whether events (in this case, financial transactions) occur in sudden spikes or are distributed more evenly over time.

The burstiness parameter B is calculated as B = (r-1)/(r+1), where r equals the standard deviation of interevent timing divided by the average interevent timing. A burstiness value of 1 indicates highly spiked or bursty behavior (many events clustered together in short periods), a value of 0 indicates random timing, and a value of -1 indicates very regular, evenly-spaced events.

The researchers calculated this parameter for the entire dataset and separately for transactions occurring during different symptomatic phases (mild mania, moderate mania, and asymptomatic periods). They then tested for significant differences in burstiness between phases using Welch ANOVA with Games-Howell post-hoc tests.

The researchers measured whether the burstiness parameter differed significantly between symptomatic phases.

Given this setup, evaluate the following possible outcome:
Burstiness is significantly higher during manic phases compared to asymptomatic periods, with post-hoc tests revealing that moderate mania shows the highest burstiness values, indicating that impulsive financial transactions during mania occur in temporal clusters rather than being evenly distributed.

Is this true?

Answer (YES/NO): NO